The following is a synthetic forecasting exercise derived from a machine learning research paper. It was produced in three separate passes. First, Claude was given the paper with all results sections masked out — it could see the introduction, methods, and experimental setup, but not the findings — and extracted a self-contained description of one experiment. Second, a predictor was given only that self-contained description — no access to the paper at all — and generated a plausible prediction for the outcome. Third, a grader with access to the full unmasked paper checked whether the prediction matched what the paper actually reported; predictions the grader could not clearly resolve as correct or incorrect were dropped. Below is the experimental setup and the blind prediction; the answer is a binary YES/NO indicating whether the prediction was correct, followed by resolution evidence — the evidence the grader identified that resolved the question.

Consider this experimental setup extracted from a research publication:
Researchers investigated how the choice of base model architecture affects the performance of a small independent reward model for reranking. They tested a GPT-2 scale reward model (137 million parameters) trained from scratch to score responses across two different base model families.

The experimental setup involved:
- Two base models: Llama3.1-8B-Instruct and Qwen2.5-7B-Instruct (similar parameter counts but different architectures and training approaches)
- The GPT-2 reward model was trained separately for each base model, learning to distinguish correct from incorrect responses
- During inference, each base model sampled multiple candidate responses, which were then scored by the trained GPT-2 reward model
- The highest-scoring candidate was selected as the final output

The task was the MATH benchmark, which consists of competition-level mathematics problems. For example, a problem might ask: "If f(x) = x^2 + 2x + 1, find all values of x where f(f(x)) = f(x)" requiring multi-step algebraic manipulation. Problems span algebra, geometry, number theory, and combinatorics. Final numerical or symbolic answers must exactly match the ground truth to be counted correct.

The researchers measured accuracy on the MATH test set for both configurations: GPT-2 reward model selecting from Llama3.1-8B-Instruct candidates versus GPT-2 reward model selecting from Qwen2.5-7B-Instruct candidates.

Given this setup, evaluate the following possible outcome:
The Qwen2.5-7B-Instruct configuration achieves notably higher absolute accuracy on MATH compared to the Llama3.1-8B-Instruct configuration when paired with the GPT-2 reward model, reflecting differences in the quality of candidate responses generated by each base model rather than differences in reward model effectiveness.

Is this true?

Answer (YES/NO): YES